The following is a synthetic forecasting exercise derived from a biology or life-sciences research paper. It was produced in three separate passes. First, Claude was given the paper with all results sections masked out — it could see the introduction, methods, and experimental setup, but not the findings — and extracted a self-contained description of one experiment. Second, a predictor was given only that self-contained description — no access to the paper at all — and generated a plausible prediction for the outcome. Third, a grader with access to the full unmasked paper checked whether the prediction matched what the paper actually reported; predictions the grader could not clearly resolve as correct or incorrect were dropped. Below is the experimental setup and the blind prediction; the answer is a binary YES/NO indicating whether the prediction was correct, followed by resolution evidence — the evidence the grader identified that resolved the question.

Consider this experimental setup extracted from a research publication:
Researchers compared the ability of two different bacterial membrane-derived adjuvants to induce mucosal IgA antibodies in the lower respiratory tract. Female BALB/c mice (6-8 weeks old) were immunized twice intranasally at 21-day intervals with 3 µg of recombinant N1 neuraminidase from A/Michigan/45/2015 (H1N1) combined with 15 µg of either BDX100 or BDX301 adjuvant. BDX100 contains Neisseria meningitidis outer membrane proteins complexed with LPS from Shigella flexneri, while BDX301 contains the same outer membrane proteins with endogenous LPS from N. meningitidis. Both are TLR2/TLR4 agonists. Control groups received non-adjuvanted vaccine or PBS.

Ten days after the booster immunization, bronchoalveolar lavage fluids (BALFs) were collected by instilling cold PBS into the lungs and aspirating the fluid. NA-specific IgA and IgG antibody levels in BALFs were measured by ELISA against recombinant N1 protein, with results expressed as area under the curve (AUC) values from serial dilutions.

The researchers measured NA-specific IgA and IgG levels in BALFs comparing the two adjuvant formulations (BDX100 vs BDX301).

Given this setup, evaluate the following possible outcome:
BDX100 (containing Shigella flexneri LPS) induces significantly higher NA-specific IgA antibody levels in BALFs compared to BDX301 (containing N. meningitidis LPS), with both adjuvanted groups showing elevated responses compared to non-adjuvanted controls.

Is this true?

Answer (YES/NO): YES